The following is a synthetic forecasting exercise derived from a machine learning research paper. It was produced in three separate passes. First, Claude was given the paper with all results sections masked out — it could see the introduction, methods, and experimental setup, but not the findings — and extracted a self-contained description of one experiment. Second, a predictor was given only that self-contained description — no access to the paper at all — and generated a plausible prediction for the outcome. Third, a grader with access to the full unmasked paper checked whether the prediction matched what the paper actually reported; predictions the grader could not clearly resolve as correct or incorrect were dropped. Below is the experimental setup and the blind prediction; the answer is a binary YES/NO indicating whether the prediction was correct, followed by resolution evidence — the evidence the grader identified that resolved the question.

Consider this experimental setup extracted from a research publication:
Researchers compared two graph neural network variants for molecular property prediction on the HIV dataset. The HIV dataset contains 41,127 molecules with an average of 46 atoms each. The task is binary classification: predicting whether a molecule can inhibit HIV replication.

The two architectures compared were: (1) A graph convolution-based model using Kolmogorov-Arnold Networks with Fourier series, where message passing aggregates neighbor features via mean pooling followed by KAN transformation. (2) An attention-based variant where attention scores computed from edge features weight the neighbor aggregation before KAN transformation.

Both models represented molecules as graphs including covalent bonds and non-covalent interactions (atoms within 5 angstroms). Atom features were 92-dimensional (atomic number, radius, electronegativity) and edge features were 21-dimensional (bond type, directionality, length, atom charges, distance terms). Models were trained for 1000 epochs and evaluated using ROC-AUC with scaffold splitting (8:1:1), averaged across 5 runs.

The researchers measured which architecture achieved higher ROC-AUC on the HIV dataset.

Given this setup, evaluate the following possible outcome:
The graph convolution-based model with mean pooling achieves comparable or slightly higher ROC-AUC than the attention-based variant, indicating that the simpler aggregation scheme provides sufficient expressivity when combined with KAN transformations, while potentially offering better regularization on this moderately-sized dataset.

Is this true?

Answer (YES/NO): YES